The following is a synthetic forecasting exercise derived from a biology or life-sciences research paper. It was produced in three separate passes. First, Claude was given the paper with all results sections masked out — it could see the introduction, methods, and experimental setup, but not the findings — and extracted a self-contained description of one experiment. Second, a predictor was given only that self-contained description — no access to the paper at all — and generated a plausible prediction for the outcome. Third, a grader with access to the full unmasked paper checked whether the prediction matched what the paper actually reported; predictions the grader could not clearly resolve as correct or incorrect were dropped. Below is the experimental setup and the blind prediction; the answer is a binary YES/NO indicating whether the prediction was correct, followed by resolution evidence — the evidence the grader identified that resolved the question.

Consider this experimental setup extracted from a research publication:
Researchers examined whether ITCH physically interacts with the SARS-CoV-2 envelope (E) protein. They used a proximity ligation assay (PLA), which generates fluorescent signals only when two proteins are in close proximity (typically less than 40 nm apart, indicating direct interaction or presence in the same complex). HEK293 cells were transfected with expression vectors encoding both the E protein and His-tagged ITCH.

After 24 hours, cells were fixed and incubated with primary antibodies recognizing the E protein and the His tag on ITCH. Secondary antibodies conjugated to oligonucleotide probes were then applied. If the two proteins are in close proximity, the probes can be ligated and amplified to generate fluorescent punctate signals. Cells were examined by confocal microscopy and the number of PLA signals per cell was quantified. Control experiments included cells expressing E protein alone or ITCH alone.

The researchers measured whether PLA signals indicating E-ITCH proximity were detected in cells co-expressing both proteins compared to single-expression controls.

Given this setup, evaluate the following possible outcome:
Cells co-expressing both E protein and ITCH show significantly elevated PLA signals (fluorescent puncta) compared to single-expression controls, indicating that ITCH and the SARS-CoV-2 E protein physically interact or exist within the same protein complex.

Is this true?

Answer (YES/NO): YES